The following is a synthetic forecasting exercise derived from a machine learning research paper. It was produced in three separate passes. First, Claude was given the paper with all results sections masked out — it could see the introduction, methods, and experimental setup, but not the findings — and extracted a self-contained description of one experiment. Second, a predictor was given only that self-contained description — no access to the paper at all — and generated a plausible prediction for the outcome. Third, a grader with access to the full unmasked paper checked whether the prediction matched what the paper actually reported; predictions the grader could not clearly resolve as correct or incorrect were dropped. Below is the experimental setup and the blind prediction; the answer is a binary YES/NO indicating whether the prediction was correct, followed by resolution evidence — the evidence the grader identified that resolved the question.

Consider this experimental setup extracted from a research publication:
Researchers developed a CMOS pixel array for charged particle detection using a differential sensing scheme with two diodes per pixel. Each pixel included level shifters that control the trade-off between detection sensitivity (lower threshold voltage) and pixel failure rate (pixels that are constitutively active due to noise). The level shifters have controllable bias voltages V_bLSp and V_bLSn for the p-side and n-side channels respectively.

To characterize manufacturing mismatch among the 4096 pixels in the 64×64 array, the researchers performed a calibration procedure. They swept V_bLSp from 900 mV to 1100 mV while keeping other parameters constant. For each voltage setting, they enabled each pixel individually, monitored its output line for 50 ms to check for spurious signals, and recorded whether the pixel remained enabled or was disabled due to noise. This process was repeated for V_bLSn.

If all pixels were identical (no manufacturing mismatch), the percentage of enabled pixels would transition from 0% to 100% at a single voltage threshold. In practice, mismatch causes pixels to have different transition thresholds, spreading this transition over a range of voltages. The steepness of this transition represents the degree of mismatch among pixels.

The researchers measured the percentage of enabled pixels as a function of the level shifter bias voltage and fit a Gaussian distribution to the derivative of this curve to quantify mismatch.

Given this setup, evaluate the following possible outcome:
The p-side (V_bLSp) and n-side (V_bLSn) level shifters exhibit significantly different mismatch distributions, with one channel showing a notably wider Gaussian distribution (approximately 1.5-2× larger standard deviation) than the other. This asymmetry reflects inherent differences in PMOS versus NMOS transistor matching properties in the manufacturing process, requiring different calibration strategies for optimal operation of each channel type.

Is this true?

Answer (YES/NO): NO